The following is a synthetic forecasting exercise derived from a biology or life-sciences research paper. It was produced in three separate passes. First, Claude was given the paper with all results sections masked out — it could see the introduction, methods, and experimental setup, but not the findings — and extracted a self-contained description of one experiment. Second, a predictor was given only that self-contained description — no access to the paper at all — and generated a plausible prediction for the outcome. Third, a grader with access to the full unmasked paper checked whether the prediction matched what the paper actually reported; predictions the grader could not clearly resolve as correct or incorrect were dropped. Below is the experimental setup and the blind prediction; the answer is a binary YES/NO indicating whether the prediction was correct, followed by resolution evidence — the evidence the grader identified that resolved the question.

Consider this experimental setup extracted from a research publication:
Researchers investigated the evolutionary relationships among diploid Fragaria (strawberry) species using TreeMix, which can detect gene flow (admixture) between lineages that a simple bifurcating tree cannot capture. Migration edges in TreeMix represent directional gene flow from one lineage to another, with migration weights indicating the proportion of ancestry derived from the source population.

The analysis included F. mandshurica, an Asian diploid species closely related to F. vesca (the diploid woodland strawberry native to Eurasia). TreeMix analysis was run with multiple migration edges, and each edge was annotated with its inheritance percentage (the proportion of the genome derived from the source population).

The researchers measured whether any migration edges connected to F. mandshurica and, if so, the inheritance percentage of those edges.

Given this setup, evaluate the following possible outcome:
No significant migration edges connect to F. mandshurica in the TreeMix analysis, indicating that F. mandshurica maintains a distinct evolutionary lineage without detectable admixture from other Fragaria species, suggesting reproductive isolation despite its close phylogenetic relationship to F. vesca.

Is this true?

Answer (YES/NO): NO